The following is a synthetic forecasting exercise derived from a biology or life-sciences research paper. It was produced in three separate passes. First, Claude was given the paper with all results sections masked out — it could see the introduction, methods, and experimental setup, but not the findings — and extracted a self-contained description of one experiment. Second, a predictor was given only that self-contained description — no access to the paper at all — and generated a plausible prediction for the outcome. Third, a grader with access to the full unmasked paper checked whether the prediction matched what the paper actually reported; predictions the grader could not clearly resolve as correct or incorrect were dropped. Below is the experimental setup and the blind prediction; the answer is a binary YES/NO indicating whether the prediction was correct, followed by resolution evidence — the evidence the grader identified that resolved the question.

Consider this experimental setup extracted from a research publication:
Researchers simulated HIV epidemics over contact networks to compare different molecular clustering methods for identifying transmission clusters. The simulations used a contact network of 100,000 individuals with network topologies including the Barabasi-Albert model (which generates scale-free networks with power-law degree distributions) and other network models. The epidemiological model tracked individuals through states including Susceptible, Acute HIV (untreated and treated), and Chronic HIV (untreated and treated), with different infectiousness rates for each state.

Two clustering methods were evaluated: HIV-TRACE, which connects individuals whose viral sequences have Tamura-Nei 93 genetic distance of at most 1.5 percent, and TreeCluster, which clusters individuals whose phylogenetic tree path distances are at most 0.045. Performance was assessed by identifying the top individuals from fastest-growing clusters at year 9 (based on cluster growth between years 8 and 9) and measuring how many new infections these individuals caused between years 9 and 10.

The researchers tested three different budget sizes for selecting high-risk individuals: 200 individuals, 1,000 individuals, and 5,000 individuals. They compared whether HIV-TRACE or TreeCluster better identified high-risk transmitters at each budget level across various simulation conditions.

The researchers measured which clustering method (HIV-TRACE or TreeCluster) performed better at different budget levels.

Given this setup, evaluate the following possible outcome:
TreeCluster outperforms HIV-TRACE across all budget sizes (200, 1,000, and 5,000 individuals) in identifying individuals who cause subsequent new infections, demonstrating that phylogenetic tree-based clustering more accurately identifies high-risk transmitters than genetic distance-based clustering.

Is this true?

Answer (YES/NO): NO